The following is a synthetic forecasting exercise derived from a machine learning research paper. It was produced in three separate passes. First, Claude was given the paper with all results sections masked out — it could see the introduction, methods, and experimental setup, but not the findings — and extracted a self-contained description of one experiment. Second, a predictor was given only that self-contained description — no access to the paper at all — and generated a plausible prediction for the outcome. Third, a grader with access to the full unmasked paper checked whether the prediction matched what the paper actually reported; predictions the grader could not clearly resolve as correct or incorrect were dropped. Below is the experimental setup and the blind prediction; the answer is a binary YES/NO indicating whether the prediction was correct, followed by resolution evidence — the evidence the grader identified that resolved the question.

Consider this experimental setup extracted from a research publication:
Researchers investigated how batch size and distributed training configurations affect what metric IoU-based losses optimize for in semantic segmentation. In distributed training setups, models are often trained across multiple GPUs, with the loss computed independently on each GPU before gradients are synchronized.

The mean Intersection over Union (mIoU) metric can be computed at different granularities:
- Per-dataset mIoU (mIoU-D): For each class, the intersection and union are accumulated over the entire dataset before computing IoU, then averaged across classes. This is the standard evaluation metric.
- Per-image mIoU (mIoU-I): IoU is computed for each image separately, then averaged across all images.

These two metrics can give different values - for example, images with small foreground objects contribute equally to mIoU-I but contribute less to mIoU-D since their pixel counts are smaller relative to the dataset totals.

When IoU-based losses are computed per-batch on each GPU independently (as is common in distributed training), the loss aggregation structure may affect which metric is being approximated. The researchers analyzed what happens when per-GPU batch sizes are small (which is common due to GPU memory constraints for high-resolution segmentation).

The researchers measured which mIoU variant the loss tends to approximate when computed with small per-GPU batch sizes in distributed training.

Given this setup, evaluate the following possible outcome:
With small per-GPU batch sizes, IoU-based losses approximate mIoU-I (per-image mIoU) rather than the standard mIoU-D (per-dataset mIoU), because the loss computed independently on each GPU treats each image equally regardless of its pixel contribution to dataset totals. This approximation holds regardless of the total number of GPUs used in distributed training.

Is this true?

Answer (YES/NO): YES